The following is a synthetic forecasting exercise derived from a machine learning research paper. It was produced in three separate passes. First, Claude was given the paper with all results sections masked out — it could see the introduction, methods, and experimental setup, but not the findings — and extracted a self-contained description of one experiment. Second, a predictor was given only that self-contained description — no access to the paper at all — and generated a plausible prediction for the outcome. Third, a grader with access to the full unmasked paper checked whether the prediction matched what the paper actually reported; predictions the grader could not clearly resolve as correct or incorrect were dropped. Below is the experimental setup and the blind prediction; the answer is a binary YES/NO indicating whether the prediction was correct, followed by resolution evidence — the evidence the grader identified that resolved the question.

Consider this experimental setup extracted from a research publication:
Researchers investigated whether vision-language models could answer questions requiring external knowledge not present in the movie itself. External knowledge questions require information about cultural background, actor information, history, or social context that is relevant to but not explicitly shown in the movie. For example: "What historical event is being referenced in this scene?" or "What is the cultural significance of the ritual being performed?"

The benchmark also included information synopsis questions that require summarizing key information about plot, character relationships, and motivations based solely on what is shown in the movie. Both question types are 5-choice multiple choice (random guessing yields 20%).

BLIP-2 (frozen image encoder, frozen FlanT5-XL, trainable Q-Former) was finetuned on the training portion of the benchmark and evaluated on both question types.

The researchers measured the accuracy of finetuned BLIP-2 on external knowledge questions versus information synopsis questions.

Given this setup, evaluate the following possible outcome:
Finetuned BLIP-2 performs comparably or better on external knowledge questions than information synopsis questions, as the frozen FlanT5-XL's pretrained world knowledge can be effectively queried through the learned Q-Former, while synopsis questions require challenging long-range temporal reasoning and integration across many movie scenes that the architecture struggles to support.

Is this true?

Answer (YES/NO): NO